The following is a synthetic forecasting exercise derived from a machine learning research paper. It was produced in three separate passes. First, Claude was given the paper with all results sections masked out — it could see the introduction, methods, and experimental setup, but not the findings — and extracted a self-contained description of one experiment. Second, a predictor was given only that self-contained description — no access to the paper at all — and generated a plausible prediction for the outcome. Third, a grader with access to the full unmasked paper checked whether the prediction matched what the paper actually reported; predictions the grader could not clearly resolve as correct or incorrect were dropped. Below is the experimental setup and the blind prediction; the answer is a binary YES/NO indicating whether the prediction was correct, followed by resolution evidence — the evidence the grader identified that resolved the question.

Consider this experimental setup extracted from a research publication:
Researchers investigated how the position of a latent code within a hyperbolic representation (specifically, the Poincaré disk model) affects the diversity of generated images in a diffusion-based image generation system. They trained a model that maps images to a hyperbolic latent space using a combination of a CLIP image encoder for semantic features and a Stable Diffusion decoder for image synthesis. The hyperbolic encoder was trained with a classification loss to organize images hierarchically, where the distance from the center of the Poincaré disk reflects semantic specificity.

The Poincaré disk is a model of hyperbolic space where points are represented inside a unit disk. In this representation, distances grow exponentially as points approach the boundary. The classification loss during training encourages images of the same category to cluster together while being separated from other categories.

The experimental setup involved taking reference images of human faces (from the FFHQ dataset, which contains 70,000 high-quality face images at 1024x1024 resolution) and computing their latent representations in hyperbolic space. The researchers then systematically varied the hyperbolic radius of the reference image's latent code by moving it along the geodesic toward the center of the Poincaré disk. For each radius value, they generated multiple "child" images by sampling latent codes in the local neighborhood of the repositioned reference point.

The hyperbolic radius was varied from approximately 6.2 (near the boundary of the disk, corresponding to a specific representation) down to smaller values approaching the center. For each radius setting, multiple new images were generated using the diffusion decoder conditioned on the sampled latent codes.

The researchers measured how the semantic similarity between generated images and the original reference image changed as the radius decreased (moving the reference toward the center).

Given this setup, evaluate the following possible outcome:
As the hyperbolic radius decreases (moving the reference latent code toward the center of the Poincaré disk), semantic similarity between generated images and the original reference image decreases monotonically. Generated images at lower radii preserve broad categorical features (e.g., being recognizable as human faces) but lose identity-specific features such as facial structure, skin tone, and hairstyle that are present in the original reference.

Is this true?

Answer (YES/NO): YES